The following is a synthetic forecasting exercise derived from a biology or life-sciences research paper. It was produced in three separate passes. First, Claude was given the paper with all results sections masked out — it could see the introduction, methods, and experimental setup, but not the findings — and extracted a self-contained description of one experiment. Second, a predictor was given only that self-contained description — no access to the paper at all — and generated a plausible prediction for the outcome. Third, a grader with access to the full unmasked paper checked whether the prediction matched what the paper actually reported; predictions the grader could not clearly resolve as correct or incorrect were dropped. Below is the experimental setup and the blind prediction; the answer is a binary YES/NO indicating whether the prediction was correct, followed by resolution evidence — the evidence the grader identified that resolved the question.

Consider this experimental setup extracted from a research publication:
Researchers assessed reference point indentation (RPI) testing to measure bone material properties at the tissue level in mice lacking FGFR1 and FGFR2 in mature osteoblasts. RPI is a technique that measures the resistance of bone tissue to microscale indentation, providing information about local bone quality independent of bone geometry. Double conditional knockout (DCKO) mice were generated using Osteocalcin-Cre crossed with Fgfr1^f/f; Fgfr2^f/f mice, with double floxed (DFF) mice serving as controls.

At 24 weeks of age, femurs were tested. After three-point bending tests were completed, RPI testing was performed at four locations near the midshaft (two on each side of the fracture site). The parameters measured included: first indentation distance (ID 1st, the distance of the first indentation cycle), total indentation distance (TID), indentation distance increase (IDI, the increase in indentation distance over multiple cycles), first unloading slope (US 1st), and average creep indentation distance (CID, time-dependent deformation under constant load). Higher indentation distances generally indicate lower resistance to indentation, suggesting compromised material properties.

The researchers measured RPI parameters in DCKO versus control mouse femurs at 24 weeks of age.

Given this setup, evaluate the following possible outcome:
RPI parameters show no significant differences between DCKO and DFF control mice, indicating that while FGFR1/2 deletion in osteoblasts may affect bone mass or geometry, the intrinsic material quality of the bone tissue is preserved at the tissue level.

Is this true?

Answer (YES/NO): YES